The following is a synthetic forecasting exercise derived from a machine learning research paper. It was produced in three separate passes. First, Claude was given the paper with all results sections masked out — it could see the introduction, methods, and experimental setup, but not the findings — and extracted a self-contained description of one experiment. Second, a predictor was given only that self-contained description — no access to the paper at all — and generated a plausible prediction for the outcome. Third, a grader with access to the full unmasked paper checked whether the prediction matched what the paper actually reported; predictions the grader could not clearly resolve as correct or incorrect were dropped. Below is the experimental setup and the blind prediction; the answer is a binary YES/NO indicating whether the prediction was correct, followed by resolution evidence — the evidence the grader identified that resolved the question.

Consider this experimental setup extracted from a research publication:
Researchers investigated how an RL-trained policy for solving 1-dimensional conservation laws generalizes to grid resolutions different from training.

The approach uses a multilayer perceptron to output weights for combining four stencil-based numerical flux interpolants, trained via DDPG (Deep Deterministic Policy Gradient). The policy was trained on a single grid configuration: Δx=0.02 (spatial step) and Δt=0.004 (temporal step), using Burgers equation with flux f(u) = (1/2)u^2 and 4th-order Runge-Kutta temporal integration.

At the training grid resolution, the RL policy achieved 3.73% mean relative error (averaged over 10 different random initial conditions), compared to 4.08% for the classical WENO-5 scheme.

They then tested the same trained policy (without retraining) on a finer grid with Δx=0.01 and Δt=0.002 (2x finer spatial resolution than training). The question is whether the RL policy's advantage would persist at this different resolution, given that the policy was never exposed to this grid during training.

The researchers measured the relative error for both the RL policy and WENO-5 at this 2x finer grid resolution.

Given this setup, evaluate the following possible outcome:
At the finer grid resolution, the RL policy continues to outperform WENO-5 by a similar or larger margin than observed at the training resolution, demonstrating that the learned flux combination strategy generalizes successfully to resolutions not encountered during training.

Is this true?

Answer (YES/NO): NO